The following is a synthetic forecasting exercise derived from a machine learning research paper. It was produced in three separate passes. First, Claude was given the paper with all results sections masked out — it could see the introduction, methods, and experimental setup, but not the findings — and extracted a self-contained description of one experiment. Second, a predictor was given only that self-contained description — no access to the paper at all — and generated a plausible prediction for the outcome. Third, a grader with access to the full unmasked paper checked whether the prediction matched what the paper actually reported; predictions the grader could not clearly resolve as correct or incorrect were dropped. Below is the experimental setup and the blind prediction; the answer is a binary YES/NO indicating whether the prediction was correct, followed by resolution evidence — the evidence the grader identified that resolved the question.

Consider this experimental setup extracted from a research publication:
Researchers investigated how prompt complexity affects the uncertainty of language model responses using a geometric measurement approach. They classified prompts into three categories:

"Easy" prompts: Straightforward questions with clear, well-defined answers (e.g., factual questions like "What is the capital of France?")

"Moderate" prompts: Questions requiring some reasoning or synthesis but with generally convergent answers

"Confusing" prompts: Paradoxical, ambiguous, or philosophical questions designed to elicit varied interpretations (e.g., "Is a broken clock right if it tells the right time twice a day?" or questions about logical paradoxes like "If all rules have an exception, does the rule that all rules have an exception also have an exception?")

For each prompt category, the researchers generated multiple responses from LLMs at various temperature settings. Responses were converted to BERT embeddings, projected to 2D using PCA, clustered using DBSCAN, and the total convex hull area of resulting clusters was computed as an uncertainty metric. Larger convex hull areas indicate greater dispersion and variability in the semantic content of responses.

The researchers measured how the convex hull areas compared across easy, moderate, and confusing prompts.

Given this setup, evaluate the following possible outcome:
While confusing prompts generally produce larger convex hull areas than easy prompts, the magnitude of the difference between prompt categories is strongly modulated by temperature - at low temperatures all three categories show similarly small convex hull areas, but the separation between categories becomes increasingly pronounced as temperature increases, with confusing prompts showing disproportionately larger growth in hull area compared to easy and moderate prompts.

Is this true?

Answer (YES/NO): NO